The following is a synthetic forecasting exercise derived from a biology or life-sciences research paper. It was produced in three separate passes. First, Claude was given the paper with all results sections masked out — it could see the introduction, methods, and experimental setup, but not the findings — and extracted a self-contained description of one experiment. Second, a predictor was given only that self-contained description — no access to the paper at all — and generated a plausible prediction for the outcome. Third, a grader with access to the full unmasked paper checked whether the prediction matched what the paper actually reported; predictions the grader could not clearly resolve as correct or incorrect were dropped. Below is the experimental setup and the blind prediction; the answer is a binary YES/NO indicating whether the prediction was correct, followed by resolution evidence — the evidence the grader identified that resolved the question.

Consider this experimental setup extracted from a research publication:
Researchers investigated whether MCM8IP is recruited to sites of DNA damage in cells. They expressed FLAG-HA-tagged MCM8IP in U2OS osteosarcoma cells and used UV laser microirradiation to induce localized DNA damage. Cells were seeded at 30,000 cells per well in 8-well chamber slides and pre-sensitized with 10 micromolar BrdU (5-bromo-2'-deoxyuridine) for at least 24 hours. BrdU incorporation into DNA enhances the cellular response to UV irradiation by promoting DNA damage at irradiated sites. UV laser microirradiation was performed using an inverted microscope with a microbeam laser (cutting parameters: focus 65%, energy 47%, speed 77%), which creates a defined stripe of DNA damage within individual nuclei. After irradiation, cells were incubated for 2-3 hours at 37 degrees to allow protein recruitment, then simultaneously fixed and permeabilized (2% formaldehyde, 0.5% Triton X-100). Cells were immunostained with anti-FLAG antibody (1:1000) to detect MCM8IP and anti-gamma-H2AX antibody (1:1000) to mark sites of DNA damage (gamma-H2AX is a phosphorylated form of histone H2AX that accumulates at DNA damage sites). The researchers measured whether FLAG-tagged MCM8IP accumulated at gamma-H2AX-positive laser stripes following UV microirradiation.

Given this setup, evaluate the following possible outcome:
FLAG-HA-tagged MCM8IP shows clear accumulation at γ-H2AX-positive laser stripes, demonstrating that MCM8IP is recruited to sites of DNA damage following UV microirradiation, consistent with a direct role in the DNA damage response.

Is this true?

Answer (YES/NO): YES